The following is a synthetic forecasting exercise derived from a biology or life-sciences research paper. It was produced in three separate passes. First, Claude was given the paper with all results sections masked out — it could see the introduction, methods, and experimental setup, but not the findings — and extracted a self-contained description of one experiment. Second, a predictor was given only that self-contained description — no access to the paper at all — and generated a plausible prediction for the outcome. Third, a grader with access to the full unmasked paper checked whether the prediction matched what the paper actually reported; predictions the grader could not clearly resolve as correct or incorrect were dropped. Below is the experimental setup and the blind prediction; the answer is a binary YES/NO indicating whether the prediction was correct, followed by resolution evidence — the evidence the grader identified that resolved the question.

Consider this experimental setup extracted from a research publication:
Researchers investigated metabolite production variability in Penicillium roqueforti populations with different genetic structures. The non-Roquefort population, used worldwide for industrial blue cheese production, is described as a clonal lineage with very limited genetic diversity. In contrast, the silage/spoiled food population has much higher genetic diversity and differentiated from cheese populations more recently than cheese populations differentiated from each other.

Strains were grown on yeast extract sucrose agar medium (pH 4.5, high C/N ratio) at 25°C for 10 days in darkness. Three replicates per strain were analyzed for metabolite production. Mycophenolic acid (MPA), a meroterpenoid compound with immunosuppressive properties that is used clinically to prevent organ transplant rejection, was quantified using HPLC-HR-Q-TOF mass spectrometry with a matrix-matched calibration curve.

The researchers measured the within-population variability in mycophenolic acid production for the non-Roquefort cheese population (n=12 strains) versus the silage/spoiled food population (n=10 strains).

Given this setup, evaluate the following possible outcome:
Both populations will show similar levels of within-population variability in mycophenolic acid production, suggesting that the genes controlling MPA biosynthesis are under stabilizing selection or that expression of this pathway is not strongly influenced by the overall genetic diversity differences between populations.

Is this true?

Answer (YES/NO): NO